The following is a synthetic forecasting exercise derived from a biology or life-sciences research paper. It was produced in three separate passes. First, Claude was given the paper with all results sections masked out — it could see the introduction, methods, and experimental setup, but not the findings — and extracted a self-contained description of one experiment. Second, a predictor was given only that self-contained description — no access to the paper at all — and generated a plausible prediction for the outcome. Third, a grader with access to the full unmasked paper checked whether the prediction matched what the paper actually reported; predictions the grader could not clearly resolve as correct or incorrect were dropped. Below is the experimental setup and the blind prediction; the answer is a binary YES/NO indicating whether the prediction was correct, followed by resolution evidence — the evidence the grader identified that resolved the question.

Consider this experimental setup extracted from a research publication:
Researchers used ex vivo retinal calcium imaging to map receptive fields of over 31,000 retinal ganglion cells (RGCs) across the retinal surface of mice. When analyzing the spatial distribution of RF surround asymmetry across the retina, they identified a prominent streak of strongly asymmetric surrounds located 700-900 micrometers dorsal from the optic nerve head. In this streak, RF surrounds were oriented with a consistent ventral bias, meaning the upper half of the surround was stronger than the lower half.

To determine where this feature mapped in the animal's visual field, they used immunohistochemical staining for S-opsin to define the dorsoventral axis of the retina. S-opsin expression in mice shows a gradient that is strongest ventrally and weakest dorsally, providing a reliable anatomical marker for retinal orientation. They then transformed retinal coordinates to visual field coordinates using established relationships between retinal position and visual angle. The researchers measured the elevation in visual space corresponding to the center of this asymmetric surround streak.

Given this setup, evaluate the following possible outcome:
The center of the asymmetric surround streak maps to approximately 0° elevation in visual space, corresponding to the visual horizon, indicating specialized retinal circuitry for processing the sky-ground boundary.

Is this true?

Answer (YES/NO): YES